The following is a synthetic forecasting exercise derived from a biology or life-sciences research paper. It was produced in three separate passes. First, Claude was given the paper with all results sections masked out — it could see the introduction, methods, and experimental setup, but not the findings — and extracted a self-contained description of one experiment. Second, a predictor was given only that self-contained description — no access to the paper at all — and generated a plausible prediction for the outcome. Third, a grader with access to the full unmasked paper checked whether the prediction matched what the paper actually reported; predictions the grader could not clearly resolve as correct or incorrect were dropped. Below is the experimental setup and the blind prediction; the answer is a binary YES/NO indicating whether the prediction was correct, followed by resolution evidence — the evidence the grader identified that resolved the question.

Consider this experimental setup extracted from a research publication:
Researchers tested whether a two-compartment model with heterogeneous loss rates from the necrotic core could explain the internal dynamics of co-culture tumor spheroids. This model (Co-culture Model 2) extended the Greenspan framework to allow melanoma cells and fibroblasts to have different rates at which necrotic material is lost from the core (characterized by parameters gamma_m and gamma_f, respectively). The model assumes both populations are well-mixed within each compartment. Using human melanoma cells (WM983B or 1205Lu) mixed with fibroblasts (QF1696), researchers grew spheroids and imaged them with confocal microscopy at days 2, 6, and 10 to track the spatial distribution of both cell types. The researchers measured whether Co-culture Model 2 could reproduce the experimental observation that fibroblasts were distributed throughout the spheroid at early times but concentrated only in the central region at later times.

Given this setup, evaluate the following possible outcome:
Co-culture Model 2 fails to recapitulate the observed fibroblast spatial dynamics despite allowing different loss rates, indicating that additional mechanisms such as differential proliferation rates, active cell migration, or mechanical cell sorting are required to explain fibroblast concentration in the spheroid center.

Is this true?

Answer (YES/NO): YES